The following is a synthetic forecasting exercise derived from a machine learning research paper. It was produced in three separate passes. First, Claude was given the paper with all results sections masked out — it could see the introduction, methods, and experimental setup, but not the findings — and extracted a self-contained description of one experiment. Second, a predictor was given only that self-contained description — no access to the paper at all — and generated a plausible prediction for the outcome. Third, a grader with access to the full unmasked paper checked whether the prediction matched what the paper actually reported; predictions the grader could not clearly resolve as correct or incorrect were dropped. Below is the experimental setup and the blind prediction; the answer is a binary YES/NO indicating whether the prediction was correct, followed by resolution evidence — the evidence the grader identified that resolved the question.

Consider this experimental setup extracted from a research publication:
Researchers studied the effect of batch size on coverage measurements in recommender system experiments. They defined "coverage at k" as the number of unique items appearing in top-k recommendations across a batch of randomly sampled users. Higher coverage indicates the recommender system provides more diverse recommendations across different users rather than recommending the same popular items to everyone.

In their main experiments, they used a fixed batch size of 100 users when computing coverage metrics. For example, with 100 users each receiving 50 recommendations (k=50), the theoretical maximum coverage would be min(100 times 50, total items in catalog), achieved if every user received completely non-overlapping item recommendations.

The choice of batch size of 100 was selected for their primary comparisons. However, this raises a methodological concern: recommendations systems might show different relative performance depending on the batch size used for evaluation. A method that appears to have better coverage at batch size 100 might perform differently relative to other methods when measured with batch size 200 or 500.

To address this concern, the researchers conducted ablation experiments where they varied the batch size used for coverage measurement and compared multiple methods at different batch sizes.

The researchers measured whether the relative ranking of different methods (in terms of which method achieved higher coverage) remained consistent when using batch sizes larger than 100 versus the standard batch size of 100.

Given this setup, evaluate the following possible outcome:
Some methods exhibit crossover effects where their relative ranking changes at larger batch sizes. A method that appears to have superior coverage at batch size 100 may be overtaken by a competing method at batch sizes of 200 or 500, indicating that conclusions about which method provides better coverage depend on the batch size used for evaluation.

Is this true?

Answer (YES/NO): NO